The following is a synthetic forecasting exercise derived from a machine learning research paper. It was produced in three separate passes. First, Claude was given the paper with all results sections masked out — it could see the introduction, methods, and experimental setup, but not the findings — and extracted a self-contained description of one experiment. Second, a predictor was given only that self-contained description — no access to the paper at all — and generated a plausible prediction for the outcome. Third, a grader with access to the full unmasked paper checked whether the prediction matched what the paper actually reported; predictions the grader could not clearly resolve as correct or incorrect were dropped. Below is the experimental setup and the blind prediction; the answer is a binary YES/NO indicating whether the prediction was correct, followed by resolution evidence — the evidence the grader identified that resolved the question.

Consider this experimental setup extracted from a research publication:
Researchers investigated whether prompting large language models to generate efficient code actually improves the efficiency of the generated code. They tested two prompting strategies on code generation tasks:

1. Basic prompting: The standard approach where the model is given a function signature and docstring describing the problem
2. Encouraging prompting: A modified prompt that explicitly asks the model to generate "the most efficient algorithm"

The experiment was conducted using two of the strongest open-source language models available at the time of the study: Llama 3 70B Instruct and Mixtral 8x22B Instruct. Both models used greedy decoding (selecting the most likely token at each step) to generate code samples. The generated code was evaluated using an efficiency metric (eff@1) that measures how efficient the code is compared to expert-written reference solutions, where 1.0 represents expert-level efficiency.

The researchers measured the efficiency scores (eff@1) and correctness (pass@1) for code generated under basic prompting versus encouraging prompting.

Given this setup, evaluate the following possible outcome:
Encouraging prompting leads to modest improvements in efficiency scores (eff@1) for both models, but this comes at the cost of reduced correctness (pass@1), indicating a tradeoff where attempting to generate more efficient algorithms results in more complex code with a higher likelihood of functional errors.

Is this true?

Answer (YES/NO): NO